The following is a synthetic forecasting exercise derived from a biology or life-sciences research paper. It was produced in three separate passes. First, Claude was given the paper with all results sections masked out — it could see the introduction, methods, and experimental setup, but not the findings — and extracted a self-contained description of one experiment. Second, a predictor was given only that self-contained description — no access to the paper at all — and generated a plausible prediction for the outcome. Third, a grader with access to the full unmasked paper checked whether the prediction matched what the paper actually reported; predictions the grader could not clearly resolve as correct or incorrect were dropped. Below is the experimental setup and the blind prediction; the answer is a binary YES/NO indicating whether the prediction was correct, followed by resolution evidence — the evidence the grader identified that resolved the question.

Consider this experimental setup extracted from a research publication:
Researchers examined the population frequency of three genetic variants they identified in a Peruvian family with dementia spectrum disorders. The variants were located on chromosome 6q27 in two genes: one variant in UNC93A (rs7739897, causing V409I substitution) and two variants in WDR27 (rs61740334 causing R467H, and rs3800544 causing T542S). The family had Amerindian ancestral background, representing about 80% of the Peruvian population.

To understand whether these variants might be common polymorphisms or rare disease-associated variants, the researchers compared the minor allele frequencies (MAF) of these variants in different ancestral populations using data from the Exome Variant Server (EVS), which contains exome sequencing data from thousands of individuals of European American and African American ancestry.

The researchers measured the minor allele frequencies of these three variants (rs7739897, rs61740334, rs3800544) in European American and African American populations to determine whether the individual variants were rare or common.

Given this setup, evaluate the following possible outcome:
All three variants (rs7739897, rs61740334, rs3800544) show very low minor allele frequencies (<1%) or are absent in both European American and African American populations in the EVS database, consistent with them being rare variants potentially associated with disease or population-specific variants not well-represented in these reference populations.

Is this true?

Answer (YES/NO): NO